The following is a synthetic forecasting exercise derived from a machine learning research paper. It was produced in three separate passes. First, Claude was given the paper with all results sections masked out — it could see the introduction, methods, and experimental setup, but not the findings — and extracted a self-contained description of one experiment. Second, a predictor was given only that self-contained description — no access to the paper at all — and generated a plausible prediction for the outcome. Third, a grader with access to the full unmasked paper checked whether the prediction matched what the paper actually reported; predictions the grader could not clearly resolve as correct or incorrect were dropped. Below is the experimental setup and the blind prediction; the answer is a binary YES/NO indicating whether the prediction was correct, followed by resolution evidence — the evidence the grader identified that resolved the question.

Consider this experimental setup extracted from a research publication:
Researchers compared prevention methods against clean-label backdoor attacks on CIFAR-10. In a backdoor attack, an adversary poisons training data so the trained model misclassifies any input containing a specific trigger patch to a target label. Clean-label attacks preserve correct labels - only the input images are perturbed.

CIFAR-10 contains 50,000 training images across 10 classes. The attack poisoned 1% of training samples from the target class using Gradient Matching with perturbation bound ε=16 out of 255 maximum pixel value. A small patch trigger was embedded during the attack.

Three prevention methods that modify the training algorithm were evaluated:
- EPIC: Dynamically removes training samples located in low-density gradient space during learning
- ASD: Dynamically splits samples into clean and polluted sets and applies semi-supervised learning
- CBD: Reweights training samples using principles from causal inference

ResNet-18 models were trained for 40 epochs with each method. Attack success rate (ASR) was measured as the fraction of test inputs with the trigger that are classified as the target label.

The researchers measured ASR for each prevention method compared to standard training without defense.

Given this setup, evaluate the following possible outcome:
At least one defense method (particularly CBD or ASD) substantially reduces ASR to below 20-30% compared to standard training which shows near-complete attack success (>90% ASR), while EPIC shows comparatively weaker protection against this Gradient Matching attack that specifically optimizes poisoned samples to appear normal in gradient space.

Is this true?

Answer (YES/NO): NO